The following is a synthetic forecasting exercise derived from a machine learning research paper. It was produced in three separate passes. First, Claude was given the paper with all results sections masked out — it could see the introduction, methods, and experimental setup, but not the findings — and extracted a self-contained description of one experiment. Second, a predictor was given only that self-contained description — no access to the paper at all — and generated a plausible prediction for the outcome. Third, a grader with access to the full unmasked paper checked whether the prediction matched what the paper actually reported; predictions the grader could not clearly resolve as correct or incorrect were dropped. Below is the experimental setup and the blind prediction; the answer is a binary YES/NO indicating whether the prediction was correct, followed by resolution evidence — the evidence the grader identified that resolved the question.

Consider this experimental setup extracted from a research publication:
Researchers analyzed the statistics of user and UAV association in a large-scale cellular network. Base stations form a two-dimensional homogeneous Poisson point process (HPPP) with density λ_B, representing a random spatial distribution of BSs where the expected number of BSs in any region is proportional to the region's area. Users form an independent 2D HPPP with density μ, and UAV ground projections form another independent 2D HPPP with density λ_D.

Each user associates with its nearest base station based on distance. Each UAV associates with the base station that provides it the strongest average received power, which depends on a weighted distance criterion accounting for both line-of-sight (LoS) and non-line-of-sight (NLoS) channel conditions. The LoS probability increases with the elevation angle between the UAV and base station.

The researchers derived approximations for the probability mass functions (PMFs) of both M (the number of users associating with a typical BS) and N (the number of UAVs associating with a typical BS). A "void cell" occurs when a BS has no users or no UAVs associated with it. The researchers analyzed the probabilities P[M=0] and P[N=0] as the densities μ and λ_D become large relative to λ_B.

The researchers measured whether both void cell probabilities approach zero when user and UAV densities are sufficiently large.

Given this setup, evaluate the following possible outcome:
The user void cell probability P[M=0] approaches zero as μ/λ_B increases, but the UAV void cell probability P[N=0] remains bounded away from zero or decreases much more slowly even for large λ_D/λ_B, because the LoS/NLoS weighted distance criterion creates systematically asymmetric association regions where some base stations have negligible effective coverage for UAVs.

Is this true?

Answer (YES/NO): NO